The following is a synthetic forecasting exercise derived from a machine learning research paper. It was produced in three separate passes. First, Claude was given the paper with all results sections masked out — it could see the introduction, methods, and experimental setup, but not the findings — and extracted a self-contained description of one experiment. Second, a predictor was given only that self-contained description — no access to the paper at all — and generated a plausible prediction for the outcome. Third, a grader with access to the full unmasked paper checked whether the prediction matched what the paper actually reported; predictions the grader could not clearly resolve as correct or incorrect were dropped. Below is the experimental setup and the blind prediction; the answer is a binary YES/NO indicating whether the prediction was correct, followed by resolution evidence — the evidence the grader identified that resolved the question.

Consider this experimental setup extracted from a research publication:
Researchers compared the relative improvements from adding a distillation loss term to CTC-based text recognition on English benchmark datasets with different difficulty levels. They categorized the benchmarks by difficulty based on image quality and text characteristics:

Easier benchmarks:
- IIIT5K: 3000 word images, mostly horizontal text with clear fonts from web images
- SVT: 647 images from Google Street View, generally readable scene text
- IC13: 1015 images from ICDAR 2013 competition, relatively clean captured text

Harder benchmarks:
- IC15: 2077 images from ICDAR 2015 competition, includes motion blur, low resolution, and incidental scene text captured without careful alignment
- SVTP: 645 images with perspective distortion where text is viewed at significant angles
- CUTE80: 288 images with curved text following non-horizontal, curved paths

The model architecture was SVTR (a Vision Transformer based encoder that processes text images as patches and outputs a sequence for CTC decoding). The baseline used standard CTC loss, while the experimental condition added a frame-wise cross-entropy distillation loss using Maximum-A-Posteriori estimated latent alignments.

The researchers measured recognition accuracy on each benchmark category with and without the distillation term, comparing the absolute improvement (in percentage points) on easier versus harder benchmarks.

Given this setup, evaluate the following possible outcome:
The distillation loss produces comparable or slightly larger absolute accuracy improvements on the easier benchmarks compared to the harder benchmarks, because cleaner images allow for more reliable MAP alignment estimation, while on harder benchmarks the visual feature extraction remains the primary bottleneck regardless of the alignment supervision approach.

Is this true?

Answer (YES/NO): NO